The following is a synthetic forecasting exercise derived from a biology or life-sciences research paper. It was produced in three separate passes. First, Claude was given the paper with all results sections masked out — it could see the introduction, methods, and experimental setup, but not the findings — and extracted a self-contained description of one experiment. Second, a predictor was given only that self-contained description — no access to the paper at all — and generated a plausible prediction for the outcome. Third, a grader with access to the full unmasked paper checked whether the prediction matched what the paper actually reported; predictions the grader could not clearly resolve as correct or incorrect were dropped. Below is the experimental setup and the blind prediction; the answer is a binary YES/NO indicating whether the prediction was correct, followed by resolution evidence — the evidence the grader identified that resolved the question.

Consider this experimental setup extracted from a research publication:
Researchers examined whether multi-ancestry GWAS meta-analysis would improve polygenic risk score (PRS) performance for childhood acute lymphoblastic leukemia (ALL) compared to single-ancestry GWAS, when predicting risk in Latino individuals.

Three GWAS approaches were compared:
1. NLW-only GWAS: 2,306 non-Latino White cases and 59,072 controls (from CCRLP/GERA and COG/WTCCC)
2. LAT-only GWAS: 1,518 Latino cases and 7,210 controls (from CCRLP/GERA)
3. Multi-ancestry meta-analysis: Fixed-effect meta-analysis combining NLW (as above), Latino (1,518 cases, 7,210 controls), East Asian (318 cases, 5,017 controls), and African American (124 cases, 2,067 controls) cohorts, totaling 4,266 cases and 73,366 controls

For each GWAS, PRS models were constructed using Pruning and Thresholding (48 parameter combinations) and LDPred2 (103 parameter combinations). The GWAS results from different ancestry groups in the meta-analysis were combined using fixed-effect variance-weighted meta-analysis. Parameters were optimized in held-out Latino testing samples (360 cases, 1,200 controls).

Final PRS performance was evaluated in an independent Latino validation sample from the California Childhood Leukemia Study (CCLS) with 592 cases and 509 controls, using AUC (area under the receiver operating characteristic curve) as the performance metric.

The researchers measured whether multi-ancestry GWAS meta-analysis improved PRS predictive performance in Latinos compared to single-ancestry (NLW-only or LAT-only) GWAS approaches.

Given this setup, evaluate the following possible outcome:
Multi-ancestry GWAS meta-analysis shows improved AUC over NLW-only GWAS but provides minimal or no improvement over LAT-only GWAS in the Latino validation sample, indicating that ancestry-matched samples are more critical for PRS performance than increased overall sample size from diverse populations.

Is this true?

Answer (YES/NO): YES